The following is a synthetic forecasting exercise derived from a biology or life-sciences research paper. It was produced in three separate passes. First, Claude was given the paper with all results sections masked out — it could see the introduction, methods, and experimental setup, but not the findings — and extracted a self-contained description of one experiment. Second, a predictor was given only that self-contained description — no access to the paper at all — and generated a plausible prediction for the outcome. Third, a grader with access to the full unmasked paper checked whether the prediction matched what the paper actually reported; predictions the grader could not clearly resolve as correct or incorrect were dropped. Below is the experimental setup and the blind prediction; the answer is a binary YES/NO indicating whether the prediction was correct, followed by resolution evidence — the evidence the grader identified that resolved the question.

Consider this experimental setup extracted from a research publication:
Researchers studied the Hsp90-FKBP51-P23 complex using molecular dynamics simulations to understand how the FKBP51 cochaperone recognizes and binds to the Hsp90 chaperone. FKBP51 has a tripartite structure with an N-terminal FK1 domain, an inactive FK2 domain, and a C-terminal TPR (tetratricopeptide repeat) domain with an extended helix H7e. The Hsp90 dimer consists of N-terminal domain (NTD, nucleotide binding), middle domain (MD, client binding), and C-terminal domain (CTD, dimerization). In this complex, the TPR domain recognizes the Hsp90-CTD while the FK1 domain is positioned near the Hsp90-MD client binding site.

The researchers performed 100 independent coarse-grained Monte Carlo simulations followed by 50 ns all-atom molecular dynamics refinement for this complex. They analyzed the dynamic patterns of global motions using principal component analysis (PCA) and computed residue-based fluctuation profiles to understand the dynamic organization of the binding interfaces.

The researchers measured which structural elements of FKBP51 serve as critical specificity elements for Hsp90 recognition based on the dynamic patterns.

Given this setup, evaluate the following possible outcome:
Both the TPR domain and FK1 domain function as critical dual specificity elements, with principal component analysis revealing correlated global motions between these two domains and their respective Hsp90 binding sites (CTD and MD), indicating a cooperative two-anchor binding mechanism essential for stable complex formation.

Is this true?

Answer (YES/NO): NO